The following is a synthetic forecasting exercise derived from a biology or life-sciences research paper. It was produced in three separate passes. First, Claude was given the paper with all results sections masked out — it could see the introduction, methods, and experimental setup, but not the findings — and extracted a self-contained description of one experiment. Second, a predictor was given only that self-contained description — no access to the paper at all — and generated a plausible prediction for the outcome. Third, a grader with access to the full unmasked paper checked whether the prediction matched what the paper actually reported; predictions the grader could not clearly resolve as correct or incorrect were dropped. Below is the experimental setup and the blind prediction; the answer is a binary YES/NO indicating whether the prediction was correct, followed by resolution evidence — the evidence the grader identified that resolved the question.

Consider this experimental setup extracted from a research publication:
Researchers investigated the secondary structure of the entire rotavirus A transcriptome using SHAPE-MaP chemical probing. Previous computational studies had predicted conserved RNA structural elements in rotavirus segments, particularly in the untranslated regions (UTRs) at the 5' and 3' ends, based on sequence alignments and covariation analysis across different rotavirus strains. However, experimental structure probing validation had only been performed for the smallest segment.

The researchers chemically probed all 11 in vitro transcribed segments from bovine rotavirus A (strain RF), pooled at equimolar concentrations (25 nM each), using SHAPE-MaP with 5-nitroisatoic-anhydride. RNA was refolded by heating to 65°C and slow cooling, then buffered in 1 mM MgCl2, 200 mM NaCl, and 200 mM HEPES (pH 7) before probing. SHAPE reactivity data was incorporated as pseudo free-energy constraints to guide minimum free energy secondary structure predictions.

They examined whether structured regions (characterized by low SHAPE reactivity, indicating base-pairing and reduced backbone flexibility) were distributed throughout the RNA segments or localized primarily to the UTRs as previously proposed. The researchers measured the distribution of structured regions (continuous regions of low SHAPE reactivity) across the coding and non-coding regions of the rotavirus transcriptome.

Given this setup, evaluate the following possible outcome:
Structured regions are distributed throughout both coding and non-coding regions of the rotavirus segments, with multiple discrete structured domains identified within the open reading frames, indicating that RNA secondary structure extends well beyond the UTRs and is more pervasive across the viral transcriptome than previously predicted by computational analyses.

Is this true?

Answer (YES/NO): YES